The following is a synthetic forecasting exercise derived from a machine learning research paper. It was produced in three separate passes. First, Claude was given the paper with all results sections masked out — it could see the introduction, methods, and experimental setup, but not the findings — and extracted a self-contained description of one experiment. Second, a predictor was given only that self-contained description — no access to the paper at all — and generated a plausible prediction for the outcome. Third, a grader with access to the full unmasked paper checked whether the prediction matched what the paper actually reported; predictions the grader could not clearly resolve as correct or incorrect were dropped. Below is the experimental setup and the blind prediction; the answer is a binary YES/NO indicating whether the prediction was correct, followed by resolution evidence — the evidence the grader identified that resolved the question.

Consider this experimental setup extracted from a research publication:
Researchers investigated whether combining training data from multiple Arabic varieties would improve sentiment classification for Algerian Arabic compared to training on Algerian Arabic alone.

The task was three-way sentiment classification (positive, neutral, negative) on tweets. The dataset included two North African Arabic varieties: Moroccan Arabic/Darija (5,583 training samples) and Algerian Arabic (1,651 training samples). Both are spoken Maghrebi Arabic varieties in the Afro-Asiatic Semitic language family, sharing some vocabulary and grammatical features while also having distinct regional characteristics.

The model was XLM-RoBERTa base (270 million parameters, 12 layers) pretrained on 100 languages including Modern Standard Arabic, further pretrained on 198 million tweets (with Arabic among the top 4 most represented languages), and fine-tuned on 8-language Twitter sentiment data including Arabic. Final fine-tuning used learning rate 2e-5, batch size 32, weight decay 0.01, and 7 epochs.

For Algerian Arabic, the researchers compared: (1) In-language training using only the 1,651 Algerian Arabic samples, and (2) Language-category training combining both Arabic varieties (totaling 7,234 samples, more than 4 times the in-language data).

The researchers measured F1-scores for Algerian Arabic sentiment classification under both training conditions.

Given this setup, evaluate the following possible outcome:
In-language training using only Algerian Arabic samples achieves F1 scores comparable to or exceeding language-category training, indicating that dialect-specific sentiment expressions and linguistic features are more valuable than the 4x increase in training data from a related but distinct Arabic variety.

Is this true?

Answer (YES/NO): YES